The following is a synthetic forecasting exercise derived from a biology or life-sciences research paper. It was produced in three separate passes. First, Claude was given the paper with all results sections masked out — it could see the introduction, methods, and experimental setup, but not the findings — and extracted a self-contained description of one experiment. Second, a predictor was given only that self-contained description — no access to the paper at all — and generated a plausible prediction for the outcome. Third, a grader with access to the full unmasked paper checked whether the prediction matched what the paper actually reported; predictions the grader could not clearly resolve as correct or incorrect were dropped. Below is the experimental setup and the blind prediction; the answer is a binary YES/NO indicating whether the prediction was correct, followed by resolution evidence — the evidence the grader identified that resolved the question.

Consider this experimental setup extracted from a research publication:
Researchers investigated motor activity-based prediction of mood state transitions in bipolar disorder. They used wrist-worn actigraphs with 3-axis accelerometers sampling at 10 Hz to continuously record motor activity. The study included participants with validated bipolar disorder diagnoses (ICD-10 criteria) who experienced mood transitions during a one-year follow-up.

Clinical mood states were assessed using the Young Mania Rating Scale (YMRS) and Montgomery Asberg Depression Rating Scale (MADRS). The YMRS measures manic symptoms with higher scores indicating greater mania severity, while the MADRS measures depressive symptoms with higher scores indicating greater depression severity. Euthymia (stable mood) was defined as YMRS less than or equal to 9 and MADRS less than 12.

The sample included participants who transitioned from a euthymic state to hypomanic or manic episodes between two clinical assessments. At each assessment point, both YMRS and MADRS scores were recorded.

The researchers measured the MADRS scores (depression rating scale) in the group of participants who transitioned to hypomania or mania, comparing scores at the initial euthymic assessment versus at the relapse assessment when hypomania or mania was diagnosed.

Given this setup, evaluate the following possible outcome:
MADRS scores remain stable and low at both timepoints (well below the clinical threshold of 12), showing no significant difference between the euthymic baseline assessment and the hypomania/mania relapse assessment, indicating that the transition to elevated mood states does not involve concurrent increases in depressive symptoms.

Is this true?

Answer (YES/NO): NO